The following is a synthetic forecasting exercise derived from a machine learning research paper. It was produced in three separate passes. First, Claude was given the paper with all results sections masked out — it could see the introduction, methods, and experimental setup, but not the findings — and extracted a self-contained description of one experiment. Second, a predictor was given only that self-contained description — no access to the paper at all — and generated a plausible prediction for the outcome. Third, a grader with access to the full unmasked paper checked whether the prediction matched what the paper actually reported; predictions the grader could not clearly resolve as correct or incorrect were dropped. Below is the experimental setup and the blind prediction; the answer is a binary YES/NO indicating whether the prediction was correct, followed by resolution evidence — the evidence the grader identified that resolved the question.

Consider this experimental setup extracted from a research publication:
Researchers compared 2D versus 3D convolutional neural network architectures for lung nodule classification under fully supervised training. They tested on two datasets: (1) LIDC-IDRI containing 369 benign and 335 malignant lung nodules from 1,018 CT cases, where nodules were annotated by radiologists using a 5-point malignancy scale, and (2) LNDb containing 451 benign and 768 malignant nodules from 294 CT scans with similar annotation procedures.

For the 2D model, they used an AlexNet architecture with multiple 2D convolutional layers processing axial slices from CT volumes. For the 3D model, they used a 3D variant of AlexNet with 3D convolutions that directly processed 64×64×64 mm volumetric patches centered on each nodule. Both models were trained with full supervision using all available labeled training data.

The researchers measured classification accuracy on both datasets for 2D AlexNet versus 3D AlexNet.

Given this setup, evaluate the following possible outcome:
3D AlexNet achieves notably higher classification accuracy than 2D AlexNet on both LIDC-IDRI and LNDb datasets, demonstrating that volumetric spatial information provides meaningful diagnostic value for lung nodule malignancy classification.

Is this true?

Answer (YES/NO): NO